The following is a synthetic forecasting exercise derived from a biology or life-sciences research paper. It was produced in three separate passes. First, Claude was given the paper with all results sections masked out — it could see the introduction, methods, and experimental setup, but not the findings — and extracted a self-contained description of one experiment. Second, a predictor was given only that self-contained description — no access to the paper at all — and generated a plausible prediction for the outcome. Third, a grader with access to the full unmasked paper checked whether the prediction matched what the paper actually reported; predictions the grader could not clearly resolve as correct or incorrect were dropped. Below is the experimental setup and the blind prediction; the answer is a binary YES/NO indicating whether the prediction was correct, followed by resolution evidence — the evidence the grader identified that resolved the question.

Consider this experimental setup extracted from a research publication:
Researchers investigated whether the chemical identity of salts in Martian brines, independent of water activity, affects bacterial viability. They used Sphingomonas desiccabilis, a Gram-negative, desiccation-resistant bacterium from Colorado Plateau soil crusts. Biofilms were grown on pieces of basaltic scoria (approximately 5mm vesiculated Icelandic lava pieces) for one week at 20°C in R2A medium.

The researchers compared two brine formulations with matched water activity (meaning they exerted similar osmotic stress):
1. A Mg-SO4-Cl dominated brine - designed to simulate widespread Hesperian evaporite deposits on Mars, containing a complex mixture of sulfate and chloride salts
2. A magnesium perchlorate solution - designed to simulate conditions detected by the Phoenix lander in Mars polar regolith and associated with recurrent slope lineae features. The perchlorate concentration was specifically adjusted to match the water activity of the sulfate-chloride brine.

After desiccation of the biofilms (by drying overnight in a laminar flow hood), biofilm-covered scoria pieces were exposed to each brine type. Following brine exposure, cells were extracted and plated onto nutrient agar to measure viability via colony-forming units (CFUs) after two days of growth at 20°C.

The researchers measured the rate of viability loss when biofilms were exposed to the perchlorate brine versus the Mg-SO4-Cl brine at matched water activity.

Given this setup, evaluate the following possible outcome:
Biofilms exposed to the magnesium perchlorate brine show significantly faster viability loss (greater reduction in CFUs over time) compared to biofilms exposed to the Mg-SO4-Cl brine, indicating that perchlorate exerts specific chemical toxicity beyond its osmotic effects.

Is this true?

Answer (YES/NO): YES